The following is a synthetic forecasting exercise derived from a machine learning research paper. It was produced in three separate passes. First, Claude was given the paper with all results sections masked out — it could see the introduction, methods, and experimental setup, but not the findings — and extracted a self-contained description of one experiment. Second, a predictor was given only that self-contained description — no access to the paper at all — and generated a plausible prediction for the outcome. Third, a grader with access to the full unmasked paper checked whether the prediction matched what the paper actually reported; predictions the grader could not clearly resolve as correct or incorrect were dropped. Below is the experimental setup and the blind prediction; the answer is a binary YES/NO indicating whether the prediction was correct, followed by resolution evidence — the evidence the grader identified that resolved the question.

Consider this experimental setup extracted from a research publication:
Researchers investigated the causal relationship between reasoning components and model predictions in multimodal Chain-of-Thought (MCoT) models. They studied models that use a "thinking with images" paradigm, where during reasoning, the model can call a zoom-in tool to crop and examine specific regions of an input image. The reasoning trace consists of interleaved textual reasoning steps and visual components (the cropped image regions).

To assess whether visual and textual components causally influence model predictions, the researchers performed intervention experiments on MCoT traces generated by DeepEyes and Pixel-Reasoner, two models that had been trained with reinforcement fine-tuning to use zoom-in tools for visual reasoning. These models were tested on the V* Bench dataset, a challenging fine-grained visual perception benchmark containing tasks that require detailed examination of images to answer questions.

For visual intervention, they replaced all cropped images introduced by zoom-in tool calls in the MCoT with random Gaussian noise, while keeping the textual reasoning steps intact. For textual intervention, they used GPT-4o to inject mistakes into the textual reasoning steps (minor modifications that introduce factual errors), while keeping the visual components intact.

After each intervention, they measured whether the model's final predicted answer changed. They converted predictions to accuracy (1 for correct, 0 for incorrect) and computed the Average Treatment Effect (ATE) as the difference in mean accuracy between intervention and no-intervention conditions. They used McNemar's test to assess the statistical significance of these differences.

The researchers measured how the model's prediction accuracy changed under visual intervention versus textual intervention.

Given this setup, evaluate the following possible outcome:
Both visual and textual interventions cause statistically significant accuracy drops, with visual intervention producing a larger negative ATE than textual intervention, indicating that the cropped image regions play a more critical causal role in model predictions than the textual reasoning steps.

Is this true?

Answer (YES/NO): NO